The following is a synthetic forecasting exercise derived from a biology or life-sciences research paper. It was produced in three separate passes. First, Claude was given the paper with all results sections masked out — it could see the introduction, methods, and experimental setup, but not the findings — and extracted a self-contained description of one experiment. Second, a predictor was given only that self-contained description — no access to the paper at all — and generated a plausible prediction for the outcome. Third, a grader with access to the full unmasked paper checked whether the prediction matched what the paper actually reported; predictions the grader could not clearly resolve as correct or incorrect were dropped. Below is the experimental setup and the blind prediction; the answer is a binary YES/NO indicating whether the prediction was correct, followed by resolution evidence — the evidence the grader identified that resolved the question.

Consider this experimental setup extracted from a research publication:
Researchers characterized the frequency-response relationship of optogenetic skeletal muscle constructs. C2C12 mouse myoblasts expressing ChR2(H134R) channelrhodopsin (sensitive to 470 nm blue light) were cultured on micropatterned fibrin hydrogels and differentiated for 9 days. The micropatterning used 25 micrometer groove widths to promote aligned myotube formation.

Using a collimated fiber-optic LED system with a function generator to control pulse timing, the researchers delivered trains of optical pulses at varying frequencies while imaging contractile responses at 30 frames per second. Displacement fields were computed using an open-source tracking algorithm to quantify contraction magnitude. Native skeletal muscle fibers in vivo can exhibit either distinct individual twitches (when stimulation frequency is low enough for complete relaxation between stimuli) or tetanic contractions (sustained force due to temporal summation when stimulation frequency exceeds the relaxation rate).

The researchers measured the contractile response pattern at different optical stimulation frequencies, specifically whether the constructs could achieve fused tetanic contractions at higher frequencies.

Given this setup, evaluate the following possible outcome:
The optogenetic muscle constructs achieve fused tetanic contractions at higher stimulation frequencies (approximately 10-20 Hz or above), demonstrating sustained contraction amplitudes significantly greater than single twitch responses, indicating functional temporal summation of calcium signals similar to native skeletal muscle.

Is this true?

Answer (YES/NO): NO